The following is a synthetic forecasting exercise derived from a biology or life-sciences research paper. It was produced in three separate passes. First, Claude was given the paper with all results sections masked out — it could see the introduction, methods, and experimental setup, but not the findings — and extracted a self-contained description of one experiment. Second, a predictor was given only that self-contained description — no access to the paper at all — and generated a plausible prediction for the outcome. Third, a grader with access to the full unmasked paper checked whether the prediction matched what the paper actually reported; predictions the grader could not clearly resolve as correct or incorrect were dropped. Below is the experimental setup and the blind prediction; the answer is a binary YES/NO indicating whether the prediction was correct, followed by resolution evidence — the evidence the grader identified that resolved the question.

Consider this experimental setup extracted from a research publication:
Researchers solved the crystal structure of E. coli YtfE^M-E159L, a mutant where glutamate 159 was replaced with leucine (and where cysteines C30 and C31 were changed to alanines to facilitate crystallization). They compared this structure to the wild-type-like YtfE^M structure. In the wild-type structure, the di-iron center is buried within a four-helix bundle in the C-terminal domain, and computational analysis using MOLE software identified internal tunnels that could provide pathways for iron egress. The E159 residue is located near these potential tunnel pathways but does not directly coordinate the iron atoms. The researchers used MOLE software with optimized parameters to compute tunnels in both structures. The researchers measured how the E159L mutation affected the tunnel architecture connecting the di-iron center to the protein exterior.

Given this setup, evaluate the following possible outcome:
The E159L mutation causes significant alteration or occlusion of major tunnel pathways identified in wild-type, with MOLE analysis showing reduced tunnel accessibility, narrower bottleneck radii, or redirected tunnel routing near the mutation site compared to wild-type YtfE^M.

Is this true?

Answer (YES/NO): YES